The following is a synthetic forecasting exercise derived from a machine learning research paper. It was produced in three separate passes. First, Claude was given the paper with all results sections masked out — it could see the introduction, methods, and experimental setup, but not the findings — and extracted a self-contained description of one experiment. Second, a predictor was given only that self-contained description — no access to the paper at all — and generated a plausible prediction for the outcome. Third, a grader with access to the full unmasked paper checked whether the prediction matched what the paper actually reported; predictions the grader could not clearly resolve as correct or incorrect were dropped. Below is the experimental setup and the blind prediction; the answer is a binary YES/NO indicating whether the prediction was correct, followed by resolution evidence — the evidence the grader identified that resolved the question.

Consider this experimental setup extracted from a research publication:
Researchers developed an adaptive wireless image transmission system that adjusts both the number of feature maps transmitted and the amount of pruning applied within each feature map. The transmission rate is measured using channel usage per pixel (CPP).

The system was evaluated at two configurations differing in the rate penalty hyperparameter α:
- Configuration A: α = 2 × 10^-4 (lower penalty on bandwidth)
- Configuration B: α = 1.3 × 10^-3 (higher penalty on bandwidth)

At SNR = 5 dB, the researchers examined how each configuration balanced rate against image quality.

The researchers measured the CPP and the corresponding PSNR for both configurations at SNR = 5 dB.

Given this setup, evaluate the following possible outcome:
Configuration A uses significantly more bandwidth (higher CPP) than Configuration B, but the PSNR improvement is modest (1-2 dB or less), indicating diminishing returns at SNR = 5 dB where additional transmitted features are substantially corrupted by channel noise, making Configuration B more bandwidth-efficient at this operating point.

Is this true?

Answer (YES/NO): NO